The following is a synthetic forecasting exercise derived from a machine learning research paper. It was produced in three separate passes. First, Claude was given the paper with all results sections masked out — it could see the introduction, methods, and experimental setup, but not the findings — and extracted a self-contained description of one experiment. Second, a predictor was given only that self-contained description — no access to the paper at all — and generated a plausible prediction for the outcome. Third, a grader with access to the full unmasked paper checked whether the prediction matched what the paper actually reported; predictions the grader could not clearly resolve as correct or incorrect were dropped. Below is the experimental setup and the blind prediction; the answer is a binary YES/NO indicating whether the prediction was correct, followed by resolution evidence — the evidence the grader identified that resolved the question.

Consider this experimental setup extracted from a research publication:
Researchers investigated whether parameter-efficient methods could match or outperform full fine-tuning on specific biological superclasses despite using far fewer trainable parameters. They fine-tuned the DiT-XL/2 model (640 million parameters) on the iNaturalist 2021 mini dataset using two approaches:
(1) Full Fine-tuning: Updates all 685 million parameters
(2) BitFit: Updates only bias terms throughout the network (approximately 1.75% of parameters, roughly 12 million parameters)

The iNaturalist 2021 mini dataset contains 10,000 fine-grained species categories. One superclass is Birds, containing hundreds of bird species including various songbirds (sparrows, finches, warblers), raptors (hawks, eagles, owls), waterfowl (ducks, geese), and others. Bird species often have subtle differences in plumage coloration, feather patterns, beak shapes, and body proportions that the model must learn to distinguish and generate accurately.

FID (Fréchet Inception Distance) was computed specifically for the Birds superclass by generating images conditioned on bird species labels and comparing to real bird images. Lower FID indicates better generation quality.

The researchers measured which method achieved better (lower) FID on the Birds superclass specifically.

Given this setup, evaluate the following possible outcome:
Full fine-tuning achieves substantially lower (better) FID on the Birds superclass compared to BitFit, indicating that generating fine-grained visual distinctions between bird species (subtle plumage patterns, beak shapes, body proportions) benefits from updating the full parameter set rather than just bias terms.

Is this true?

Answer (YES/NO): YES